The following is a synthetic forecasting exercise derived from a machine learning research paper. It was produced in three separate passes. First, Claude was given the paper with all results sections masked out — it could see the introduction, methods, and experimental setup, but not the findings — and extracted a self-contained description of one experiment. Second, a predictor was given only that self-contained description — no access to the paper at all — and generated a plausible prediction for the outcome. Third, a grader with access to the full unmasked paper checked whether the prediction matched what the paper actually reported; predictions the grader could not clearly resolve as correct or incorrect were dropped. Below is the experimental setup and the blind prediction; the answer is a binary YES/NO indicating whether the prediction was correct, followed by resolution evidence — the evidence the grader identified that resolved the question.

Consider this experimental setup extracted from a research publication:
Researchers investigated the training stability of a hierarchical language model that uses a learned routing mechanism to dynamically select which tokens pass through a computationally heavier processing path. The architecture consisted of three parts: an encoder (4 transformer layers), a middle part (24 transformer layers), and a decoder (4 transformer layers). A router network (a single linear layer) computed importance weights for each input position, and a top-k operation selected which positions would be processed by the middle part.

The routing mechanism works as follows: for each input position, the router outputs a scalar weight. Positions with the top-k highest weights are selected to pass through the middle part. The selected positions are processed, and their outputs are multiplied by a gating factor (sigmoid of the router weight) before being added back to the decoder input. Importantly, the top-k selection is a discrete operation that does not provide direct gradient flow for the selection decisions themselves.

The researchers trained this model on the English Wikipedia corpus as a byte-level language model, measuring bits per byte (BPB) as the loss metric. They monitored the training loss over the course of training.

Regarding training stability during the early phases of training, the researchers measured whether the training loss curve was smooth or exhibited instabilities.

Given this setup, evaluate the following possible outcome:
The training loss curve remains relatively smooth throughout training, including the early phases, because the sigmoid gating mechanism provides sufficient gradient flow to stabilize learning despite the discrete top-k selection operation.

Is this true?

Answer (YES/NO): NO